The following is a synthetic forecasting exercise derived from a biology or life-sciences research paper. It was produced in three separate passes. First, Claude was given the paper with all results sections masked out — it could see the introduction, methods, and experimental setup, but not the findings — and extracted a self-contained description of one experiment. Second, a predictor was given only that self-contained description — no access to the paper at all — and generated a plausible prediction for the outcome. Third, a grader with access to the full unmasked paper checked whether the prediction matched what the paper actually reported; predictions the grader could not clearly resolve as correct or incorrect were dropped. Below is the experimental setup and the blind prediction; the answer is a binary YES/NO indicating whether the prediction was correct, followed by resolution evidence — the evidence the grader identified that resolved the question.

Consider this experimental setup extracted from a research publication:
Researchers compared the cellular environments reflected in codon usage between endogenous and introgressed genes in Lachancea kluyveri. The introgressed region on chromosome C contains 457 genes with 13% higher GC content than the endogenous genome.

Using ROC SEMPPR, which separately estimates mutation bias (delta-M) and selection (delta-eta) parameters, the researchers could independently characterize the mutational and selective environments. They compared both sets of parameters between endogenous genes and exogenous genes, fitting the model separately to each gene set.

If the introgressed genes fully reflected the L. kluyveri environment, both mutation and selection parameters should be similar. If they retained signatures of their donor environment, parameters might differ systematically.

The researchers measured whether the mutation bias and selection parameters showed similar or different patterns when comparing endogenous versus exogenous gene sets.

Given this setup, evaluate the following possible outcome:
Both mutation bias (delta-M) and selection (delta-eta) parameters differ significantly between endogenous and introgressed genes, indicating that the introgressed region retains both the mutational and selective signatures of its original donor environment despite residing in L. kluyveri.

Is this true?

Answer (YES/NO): NO